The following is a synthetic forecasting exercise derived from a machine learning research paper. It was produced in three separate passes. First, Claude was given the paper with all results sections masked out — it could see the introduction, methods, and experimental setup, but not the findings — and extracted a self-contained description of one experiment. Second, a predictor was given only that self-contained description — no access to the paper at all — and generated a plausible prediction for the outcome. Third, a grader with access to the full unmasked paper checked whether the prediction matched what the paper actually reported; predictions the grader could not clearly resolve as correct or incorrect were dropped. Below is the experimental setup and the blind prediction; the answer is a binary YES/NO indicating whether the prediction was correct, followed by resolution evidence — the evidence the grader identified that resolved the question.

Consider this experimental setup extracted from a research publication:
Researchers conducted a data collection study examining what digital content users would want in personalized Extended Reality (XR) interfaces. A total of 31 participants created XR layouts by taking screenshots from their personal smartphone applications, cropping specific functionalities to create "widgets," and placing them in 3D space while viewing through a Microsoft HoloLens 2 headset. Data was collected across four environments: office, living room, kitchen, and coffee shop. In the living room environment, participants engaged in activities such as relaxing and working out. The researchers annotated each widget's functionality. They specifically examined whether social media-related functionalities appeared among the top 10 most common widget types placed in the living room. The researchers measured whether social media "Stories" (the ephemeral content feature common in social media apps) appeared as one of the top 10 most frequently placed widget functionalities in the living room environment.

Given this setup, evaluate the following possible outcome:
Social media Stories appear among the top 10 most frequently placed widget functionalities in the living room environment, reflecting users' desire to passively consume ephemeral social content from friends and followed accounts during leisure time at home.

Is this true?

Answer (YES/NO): YES